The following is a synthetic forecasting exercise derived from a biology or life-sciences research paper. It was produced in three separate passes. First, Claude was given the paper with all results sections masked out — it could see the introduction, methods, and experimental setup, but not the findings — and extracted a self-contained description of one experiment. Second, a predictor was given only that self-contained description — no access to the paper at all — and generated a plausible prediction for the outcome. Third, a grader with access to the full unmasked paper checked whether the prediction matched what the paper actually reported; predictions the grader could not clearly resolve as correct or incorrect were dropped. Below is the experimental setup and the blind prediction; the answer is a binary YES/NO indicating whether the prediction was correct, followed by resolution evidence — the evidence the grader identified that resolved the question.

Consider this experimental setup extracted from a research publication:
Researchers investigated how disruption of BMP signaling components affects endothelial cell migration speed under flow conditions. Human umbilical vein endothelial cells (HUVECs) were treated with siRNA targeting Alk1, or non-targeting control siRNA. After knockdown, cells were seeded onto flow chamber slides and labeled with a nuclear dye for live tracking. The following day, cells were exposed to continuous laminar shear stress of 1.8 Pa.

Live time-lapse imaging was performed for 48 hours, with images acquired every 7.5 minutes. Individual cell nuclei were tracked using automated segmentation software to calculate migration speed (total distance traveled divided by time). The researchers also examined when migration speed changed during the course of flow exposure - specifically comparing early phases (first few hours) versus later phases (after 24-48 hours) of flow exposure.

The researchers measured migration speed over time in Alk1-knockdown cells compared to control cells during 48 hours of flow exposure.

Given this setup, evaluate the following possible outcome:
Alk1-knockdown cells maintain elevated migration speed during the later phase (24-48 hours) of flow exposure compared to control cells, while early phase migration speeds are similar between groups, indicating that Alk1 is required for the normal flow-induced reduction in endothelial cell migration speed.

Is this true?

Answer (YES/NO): NO